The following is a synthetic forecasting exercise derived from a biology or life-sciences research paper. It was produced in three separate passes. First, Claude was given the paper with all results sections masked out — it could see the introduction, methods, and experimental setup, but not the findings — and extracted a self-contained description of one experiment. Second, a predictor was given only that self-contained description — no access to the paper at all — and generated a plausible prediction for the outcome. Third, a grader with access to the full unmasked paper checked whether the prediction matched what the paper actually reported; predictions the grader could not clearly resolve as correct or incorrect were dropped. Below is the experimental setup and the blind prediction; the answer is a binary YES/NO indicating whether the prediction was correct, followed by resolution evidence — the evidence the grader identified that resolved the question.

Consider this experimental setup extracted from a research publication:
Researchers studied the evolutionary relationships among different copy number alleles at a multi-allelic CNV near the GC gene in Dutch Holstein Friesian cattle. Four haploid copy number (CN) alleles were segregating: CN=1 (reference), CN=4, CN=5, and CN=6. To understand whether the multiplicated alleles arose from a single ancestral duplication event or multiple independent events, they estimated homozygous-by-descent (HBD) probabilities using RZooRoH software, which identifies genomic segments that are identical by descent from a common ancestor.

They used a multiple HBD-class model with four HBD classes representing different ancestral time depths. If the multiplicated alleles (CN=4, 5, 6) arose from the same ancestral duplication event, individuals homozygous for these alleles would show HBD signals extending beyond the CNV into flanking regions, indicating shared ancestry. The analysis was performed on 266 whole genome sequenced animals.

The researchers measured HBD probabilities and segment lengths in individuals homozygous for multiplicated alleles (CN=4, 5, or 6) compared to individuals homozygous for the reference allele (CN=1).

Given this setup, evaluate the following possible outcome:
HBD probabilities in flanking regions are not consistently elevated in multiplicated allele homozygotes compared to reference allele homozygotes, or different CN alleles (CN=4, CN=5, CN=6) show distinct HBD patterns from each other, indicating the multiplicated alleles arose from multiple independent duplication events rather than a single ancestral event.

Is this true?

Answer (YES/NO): NO